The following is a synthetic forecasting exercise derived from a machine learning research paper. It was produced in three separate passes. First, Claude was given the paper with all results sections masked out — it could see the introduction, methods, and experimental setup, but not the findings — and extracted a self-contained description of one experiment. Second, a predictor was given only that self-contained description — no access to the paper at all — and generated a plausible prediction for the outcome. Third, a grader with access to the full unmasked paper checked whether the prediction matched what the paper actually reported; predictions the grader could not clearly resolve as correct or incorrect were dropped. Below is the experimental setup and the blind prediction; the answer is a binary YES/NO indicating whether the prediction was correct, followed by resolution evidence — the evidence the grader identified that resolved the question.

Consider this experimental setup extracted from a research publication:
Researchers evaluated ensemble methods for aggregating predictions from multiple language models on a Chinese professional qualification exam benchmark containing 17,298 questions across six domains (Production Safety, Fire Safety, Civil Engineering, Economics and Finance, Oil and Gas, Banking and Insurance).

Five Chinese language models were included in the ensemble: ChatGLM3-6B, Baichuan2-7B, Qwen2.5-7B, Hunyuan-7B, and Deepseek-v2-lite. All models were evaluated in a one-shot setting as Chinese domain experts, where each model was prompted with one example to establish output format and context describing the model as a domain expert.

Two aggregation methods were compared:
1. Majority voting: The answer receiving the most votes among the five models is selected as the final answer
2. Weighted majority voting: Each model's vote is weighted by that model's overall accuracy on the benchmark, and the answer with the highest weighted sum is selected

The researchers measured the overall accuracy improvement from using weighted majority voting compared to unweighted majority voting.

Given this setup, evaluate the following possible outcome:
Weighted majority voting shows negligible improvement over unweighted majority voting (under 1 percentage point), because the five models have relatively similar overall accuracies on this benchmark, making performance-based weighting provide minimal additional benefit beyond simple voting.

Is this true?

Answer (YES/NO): NO